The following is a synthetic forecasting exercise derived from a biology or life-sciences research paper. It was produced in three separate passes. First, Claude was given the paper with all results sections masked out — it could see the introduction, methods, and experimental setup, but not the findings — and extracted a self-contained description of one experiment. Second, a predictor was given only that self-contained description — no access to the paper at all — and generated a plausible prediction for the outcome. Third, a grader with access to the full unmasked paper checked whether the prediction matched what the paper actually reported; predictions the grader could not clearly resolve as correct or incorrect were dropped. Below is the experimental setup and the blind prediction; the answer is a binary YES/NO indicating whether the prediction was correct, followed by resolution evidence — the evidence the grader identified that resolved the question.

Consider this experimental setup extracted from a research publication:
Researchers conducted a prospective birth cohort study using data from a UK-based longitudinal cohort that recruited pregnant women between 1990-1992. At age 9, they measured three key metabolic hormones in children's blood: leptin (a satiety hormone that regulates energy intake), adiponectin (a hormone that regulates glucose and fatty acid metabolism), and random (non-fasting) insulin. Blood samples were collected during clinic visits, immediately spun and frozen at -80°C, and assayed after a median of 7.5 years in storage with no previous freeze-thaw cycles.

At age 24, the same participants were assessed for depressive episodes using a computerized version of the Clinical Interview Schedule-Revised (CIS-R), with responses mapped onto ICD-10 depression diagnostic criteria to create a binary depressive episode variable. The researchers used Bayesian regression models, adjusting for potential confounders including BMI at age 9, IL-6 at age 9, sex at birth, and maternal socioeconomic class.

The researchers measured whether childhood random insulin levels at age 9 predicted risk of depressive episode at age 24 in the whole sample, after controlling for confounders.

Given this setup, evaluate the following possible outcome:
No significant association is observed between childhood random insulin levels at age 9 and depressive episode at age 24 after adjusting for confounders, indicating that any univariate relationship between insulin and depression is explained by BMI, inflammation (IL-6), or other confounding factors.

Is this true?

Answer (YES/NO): YES